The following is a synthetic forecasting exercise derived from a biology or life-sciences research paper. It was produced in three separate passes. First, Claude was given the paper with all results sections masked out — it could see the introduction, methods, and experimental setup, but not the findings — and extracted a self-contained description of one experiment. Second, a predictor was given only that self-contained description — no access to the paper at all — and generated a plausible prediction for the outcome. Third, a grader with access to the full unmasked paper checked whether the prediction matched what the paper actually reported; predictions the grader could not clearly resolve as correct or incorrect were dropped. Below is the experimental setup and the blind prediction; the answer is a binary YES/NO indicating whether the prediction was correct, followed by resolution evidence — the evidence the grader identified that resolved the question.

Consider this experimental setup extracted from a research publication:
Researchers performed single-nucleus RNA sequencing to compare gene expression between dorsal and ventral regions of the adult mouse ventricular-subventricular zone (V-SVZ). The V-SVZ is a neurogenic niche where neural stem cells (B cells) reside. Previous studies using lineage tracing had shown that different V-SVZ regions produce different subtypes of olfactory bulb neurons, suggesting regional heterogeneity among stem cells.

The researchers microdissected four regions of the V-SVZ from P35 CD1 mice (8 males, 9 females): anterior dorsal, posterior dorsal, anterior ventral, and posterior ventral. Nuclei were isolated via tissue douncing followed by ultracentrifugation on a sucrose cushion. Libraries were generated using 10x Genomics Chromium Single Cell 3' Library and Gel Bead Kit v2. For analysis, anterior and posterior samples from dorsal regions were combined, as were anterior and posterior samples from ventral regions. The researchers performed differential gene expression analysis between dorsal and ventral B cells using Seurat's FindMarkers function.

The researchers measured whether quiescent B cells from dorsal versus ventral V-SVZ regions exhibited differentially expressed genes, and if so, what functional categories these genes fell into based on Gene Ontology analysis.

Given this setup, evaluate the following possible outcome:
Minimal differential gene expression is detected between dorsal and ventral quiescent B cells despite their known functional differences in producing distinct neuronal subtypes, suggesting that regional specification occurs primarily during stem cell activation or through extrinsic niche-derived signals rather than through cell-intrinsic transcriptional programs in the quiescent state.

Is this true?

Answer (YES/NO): NO